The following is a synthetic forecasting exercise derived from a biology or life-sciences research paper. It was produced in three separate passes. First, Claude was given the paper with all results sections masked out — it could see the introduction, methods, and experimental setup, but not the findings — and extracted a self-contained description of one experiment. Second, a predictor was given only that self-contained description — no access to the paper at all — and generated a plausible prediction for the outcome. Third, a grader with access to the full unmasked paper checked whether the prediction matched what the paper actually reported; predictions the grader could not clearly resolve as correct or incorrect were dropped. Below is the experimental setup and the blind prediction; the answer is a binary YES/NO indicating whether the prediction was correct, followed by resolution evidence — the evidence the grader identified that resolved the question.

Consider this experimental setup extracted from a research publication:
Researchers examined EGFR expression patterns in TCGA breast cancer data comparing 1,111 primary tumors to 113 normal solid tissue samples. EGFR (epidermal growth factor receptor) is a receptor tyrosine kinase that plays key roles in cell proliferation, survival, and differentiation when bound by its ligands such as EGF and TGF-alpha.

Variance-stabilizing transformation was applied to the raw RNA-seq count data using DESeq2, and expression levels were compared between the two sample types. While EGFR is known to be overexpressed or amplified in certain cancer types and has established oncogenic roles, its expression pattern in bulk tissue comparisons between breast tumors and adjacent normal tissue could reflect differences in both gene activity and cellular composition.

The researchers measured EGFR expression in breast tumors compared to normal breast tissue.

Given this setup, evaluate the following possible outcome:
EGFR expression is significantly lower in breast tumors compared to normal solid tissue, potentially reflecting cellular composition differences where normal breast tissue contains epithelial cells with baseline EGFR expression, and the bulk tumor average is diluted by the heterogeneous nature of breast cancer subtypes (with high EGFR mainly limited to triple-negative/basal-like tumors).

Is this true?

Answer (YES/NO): YES